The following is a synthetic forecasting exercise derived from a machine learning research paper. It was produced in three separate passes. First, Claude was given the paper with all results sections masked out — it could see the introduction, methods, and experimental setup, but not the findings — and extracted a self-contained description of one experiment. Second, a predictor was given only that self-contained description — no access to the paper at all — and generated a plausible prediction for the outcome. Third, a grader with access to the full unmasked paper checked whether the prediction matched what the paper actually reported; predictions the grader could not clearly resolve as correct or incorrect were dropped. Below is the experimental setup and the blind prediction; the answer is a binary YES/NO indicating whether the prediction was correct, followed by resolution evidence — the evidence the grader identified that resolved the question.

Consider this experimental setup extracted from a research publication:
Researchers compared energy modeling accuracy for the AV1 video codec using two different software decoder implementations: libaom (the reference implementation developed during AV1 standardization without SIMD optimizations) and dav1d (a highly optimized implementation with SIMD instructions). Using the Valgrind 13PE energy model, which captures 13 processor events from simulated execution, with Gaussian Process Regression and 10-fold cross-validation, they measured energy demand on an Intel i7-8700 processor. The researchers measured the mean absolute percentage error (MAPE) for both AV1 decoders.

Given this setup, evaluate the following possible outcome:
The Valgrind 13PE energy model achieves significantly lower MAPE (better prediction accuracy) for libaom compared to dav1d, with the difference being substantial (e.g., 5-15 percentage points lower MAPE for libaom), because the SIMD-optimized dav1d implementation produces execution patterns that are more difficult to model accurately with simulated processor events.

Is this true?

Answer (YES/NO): NO